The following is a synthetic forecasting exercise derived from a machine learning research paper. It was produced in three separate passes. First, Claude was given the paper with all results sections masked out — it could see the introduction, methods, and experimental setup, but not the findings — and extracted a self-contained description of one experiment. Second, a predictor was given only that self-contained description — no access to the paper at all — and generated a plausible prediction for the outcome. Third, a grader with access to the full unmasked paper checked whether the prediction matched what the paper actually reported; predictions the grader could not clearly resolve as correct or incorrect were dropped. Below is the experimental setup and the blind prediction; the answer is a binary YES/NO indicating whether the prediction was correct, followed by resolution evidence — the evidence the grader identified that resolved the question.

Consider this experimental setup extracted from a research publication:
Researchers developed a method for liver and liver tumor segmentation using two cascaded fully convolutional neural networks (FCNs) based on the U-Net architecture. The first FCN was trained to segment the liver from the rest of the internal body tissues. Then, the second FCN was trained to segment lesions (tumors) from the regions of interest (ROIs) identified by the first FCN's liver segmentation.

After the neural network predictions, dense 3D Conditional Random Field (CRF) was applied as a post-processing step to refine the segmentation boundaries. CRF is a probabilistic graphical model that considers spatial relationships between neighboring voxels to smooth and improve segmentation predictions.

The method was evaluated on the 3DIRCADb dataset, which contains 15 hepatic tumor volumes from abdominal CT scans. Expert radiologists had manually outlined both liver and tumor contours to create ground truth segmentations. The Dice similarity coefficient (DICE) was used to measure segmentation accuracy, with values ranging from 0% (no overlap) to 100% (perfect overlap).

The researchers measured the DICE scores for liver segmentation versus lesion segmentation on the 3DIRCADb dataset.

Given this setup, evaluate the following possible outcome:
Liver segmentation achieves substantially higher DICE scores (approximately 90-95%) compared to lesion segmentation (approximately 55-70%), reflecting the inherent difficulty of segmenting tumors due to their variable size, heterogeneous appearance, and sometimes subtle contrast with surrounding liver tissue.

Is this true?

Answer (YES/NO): YES